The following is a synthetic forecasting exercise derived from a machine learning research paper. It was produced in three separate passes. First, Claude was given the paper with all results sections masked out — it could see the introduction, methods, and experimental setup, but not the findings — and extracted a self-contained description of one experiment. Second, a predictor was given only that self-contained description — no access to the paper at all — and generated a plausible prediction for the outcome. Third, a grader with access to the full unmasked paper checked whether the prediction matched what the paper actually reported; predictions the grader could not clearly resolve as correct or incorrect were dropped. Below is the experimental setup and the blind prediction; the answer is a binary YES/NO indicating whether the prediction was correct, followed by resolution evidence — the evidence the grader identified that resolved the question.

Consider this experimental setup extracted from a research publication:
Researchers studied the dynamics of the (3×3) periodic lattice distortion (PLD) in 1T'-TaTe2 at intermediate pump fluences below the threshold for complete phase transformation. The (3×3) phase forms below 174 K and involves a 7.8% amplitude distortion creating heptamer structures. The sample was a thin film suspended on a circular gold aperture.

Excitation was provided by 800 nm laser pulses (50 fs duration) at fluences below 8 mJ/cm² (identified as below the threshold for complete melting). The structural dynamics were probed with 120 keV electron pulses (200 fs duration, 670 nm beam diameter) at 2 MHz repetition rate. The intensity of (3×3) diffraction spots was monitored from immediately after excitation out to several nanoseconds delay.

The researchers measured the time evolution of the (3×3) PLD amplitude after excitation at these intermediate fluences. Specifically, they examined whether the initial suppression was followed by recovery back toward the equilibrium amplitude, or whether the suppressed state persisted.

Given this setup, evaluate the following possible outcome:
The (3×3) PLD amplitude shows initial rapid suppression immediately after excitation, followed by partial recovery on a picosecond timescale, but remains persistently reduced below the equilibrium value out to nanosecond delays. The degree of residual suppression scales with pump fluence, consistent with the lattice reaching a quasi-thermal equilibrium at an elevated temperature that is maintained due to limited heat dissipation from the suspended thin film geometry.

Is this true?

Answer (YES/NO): NO